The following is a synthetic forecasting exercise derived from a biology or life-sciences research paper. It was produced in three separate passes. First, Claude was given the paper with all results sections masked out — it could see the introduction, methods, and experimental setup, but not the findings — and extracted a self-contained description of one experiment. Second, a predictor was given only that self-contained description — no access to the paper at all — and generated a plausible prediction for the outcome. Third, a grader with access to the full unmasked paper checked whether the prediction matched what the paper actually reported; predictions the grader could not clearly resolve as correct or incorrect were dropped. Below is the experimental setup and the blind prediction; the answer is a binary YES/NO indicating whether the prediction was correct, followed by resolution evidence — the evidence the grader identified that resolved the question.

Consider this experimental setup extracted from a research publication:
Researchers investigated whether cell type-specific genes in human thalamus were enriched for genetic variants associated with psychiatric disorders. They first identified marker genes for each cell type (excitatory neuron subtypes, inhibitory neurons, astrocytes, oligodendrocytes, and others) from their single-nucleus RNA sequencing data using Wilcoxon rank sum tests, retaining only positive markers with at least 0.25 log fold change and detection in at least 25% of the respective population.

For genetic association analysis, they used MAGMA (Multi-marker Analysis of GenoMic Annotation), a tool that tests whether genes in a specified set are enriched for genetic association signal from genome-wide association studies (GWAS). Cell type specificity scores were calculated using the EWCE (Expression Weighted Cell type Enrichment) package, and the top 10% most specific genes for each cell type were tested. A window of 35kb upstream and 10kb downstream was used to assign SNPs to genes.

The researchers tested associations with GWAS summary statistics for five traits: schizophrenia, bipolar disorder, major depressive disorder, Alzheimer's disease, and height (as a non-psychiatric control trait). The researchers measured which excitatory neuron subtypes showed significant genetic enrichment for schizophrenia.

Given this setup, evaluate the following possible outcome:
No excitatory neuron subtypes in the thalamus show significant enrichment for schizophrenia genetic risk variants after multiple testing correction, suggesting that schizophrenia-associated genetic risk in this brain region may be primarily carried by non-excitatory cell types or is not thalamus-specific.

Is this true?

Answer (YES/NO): NO